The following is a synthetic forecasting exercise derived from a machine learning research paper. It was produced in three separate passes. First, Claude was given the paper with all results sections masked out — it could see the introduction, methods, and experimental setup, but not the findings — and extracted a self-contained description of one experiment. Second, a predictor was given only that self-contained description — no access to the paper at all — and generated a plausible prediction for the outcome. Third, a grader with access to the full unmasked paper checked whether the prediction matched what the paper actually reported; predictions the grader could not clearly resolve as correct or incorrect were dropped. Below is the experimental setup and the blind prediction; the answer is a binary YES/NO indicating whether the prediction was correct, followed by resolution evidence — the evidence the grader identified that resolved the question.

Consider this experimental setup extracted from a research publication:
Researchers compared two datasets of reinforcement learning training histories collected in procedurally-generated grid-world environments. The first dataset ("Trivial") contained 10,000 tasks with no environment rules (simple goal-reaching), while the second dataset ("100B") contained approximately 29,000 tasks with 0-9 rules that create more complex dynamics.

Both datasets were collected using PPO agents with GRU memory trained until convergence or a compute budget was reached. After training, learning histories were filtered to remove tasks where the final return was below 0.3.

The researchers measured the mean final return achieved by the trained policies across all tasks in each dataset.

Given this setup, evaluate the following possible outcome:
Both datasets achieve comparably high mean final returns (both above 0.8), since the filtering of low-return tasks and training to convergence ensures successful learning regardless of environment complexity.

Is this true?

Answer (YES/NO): YES